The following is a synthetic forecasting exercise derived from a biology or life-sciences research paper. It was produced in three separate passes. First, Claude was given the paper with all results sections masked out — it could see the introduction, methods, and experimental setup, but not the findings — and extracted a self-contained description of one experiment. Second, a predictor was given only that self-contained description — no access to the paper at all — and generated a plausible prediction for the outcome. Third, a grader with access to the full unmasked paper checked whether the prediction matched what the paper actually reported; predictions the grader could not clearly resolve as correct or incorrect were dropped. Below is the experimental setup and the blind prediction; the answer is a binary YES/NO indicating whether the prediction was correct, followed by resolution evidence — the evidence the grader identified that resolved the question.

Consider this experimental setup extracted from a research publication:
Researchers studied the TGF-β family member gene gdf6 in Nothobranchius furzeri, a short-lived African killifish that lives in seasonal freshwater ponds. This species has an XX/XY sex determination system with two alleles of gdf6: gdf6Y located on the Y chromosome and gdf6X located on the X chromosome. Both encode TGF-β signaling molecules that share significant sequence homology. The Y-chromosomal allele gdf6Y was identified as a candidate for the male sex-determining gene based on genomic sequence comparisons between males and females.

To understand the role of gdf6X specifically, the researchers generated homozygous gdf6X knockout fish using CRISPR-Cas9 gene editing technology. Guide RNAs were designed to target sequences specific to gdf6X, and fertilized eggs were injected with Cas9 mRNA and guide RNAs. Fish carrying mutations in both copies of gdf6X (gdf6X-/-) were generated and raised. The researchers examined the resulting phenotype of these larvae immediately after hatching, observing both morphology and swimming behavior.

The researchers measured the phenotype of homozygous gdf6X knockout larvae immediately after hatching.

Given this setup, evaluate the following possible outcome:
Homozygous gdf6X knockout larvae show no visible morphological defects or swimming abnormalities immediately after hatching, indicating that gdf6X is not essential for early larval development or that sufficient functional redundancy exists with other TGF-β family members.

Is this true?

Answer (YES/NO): NO